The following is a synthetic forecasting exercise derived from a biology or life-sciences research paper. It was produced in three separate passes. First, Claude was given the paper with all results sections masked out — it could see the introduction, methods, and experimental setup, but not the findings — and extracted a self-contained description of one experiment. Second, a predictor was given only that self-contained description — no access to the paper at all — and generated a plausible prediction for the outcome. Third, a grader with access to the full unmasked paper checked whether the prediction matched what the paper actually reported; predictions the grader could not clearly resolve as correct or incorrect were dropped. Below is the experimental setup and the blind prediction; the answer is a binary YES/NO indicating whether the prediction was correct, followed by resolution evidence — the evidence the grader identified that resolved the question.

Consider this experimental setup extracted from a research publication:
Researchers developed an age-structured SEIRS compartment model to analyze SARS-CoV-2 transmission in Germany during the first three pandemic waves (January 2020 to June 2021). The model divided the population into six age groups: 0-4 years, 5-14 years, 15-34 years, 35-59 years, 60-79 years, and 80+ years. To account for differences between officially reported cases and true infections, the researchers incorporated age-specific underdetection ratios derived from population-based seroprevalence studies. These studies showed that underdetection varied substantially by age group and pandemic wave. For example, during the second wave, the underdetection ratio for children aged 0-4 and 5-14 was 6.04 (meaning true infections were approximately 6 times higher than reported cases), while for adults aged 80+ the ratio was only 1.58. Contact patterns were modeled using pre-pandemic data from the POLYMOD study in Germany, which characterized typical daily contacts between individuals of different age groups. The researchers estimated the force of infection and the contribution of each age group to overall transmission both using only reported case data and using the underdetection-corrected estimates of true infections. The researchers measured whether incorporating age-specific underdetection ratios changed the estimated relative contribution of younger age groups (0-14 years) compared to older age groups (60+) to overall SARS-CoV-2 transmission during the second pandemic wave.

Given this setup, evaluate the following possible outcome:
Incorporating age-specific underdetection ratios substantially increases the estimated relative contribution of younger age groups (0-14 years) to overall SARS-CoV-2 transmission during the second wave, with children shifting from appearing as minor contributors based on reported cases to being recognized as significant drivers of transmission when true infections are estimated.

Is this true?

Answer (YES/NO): NO